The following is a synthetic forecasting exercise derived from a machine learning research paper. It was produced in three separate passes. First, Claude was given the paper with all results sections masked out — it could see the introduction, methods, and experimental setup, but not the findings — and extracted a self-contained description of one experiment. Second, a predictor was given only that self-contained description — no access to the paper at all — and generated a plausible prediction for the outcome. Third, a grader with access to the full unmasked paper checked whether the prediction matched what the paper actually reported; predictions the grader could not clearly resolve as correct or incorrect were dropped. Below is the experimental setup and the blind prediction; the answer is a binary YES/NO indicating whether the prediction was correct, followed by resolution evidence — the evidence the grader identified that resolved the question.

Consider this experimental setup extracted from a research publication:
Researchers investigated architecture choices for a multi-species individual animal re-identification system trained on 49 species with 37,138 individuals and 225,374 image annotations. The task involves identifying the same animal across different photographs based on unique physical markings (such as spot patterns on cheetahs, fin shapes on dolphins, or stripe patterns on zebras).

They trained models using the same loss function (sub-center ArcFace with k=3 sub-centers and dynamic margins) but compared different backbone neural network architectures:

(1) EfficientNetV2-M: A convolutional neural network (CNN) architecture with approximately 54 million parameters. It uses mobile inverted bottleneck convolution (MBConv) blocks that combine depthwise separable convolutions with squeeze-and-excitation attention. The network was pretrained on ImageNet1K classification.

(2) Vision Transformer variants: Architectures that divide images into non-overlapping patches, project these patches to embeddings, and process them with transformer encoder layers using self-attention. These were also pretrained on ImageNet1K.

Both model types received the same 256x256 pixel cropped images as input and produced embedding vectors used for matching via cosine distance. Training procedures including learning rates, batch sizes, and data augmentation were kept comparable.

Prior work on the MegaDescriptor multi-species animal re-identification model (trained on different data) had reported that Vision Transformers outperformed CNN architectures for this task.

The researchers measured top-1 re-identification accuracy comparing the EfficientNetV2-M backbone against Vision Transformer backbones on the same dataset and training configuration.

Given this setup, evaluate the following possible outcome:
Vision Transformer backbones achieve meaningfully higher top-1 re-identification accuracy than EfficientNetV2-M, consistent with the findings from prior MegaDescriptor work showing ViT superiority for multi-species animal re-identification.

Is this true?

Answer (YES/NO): NO